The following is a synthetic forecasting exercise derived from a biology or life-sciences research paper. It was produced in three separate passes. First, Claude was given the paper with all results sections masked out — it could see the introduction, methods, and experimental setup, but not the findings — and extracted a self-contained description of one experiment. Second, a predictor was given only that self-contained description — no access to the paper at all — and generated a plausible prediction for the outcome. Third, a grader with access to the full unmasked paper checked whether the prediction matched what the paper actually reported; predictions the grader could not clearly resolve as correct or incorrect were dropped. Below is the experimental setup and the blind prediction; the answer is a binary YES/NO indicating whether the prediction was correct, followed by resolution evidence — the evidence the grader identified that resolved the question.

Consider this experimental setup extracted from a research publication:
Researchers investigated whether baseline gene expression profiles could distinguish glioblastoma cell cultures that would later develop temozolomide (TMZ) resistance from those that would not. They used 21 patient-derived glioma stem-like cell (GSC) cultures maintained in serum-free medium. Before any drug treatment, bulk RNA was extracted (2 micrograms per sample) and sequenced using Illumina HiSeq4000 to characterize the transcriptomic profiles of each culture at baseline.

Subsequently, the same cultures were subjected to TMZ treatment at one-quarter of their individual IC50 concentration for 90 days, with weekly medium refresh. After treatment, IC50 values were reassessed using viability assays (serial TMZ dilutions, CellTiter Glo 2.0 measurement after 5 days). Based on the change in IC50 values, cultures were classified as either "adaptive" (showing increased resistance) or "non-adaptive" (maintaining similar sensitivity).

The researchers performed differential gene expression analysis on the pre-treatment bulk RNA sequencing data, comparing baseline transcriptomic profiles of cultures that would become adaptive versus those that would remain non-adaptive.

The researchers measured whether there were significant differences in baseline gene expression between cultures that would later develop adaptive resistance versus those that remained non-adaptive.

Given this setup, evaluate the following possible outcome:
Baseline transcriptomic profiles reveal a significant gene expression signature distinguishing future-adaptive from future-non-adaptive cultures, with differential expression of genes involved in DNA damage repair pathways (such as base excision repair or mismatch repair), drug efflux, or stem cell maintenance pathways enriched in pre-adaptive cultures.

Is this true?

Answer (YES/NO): NO